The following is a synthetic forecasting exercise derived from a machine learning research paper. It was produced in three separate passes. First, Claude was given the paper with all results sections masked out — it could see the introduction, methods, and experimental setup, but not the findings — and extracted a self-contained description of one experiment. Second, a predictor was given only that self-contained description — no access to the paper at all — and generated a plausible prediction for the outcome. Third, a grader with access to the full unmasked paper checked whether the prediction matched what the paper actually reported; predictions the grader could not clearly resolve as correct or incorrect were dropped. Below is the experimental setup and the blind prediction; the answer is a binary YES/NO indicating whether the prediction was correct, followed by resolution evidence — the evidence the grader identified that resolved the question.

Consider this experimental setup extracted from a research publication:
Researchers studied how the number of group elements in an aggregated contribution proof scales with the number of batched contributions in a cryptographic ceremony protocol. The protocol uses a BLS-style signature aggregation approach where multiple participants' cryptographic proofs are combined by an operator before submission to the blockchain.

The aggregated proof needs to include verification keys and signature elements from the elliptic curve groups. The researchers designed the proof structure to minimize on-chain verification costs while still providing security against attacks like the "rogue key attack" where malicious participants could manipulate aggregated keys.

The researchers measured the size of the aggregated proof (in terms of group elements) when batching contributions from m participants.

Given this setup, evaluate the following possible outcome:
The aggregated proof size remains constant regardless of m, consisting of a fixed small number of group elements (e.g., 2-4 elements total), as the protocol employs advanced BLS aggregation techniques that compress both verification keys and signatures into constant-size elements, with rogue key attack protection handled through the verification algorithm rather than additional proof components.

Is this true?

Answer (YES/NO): YES